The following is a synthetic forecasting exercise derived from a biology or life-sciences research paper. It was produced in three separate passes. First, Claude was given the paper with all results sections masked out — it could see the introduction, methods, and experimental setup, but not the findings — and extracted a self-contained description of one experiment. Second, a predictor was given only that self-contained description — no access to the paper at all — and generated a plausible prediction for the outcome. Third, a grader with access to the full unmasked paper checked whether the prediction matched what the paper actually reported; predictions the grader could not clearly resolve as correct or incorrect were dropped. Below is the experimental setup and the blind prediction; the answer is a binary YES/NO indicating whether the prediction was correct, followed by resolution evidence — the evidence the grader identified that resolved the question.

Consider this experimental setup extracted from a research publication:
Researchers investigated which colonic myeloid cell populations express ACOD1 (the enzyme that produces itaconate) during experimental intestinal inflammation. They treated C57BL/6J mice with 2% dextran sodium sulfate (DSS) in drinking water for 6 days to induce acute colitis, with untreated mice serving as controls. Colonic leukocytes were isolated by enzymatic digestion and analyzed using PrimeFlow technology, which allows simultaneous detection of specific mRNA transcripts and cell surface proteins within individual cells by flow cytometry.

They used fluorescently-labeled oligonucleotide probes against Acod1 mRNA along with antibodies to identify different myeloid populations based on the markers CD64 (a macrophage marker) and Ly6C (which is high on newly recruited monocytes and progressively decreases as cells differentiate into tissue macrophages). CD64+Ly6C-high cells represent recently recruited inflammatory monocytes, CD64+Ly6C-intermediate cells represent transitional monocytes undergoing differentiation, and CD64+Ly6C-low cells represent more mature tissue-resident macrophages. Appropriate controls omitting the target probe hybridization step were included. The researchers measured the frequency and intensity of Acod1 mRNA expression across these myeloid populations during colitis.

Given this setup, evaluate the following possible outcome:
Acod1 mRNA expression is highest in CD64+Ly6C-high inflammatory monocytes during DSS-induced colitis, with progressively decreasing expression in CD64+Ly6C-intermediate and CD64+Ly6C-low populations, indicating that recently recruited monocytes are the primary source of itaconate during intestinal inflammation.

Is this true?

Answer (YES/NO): NO